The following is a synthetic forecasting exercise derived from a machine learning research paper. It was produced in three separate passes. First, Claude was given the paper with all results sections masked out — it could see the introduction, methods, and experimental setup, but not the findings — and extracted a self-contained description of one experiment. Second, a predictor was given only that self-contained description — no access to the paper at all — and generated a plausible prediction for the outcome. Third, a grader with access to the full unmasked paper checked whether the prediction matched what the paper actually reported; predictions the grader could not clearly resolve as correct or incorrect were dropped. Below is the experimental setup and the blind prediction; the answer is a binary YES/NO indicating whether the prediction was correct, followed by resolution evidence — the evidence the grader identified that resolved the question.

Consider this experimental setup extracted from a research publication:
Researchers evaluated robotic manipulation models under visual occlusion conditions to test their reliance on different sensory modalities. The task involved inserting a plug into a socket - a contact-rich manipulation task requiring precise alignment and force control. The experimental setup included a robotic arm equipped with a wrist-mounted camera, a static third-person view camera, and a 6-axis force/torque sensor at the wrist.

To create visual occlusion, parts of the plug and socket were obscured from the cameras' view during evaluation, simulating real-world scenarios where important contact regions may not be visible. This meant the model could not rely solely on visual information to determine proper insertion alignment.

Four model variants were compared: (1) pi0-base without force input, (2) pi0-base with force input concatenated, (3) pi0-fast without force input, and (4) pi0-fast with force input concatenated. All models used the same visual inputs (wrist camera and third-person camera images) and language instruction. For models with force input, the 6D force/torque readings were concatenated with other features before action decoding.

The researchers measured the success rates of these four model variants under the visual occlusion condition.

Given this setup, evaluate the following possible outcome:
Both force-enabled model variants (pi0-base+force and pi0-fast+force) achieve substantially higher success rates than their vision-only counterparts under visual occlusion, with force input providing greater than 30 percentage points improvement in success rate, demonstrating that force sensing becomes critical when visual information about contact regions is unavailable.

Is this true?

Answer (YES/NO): NO